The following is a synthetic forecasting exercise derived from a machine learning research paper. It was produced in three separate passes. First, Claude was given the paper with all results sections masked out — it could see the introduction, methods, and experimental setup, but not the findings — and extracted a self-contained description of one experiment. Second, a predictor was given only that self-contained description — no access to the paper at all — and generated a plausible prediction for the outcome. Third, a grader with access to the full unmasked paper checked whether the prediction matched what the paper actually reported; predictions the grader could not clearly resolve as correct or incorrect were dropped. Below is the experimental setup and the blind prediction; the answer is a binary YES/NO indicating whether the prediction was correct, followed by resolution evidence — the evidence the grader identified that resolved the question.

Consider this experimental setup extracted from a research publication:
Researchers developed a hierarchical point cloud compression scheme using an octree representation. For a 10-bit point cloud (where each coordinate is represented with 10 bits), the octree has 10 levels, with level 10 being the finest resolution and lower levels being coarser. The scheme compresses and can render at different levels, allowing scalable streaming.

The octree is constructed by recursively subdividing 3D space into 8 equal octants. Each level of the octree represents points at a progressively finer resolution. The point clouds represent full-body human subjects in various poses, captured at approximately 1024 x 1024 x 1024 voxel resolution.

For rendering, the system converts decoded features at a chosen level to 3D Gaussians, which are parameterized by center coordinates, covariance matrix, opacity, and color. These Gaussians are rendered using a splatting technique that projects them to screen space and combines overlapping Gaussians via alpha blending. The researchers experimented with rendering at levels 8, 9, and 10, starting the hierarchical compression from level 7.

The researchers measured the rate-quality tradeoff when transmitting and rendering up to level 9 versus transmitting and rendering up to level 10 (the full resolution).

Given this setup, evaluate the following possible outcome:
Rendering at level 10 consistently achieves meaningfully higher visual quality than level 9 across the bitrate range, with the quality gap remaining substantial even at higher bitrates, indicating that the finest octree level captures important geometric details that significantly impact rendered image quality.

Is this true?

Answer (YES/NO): NO